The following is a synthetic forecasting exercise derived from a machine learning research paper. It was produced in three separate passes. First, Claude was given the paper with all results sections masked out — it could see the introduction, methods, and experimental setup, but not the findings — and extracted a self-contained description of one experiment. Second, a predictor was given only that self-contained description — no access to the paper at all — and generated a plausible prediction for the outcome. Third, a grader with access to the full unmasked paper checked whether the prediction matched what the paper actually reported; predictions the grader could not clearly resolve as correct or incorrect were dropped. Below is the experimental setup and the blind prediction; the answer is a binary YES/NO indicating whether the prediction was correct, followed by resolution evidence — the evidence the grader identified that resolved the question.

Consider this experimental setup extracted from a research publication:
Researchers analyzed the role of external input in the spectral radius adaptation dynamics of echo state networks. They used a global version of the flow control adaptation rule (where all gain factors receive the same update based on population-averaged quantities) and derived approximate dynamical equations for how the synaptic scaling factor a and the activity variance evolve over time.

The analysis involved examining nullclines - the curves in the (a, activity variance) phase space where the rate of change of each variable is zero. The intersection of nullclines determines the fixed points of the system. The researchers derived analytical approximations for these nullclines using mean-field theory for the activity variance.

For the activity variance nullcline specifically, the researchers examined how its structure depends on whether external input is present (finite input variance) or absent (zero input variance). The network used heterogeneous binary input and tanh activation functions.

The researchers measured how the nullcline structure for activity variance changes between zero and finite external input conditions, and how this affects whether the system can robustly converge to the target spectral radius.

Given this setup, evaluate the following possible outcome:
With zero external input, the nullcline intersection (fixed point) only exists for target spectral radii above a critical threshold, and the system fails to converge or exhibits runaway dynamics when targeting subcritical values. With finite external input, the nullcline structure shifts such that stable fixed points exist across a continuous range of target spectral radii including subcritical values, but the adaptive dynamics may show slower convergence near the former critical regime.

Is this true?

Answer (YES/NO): NO